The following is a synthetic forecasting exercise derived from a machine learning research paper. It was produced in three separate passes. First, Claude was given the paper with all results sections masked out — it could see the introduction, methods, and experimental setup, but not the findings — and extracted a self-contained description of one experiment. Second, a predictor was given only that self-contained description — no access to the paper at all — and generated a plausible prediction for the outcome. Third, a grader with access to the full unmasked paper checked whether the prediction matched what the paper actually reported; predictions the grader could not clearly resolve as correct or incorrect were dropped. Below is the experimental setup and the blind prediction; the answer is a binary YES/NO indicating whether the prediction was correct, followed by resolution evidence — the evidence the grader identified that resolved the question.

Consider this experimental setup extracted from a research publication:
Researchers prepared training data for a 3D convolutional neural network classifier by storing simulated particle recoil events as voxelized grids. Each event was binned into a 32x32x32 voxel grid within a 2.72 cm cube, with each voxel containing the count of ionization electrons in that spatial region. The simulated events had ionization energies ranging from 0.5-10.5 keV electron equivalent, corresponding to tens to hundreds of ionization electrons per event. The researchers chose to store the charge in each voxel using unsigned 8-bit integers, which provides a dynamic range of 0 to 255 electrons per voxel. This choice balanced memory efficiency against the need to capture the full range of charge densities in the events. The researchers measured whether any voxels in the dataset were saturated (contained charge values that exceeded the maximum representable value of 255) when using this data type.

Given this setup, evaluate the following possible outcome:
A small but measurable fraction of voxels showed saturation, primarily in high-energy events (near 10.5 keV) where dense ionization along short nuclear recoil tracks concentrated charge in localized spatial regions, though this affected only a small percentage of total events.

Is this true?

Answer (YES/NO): NO